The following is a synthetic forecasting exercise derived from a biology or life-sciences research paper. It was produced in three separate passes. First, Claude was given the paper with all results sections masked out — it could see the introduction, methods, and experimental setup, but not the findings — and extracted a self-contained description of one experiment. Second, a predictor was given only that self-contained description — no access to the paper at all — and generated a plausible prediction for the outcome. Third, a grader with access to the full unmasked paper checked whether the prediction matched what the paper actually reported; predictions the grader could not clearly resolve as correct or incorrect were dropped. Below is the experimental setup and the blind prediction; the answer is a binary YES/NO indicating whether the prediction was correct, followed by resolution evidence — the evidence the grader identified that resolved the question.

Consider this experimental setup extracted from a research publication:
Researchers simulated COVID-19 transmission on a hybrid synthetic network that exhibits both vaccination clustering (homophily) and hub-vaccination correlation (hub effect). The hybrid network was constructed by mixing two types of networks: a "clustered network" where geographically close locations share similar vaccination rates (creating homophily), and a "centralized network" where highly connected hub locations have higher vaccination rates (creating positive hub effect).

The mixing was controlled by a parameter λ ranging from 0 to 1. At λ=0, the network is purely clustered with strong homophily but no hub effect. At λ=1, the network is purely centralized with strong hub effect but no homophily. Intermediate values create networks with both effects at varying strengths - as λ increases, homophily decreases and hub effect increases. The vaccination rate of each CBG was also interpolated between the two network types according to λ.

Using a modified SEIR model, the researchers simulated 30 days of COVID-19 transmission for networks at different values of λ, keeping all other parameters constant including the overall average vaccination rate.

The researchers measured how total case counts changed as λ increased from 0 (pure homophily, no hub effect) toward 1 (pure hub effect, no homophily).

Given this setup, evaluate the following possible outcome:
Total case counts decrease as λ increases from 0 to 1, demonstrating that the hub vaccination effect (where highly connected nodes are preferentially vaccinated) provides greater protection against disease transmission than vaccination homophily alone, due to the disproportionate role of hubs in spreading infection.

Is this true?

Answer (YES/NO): YES